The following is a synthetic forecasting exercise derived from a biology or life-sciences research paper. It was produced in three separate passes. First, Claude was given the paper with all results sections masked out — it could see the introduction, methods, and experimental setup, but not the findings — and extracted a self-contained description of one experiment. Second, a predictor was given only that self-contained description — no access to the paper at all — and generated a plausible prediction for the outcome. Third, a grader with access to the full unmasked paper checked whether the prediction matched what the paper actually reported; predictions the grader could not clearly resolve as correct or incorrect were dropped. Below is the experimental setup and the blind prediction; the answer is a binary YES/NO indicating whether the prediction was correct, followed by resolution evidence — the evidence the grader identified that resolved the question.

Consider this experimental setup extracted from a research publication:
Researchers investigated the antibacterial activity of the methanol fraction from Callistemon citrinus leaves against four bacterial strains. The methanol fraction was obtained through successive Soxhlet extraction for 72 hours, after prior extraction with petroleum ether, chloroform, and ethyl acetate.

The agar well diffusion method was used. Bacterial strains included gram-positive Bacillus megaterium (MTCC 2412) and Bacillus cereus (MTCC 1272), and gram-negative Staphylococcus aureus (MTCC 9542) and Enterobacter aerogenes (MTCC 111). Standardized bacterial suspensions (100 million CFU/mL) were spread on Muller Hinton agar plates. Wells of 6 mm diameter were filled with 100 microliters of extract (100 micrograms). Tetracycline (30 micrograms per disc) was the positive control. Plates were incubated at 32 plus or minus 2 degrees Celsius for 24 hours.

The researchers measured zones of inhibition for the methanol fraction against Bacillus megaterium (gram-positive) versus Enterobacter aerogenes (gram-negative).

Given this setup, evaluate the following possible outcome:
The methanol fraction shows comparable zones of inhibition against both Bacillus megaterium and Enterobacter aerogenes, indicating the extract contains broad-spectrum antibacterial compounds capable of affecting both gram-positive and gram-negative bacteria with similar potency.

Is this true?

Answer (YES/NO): NO